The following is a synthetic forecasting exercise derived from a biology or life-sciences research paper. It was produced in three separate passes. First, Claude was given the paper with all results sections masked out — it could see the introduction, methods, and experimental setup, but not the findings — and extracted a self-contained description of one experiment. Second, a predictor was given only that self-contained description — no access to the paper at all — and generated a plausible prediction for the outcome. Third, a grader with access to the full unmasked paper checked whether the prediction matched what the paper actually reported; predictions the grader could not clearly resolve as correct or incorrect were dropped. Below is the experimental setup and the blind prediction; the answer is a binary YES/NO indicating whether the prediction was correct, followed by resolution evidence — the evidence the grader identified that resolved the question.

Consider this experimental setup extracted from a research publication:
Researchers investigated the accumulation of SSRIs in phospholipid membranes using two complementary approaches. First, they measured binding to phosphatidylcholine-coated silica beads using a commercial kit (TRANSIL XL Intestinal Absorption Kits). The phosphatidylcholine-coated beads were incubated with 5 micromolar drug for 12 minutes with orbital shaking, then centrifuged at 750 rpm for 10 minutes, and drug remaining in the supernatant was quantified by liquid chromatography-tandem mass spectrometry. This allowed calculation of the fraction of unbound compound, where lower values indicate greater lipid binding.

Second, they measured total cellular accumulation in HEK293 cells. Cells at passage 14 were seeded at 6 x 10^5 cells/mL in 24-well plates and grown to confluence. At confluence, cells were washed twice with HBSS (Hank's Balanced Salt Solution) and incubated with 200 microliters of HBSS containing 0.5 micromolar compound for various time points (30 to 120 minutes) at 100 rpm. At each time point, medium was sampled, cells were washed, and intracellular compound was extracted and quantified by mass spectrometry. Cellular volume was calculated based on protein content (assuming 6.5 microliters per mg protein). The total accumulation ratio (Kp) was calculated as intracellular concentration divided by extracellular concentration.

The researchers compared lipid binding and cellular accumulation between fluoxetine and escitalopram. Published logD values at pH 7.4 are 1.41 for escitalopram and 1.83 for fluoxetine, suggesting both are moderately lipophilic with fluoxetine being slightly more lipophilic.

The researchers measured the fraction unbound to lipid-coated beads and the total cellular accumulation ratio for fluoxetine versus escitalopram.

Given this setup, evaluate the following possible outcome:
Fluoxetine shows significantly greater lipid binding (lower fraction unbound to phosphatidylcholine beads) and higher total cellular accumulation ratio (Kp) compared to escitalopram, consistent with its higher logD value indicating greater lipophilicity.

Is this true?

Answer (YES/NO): YES